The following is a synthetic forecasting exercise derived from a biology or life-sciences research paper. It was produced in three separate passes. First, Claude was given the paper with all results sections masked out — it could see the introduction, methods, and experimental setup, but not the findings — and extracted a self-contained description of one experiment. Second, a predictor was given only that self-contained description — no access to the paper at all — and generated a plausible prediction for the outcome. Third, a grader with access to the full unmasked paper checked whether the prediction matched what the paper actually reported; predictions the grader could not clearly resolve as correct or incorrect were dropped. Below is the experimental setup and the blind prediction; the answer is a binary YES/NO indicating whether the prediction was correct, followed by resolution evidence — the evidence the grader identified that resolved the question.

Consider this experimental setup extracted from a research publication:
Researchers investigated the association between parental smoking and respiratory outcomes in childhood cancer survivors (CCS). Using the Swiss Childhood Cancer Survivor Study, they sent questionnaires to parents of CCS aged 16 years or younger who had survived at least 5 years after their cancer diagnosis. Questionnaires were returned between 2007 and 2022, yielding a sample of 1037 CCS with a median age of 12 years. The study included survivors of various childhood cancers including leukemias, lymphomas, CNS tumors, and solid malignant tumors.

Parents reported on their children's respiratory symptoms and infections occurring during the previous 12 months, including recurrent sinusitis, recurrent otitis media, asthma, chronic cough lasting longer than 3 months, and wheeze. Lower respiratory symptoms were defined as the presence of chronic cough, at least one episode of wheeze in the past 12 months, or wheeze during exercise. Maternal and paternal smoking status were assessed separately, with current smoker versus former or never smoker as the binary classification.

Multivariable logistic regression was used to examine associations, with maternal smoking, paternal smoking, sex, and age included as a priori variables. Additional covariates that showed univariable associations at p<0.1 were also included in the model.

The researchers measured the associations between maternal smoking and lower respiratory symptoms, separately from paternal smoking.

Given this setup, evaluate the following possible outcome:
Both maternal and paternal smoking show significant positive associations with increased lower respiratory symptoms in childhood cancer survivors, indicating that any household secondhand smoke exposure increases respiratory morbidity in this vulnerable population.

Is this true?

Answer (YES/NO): NO